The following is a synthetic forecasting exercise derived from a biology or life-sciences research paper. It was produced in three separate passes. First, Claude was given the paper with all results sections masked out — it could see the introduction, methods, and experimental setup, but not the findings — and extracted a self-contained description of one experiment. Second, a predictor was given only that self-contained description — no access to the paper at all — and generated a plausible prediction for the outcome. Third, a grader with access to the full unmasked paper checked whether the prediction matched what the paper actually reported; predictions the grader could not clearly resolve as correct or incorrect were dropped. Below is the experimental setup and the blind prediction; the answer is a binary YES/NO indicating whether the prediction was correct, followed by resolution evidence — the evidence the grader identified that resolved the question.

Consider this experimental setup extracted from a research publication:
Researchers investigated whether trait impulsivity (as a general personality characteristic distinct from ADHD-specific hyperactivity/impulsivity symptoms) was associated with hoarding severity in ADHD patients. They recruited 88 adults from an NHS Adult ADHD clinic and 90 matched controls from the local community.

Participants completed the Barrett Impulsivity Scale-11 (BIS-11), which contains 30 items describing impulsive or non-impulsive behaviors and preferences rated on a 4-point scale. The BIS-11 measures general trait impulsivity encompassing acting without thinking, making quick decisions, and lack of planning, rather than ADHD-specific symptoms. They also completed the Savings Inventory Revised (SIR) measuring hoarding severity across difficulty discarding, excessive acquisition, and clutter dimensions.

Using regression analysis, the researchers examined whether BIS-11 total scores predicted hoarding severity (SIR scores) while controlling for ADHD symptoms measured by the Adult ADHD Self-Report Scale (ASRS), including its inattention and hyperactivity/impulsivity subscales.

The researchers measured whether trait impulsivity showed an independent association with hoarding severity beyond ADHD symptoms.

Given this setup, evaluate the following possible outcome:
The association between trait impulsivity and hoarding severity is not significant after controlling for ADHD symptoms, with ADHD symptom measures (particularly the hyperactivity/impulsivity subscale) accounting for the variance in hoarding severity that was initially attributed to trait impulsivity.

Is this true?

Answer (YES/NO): NO